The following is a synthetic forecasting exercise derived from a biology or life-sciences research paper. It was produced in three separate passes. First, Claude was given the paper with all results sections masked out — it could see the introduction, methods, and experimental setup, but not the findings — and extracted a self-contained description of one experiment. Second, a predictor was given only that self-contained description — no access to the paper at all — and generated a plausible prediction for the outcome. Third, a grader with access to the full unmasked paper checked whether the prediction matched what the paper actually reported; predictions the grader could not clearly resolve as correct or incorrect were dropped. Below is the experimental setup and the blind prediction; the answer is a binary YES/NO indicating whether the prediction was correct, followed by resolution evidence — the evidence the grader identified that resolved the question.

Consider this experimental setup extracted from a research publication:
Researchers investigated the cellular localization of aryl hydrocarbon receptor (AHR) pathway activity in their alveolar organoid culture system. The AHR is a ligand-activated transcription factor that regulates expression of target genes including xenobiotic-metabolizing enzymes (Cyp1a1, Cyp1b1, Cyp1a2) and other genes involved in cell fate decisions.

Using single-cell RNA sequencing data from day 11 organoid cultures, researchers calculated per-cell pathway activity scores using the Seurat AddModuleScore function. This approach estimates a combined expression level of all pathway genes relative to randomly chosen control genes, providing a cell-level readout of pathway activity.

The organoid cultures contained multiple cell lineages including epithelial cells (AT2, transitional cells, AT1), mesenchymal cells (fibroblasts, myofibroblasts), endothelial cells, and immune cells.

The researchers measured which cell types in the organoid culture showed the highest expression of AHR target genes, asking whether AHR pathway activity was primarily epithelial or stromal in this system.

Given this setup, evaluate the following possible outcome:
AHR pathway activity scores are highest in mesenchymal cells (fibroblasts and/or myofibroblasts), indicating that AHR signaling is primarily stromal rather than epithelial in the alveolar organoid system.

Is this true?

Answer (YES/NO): YES